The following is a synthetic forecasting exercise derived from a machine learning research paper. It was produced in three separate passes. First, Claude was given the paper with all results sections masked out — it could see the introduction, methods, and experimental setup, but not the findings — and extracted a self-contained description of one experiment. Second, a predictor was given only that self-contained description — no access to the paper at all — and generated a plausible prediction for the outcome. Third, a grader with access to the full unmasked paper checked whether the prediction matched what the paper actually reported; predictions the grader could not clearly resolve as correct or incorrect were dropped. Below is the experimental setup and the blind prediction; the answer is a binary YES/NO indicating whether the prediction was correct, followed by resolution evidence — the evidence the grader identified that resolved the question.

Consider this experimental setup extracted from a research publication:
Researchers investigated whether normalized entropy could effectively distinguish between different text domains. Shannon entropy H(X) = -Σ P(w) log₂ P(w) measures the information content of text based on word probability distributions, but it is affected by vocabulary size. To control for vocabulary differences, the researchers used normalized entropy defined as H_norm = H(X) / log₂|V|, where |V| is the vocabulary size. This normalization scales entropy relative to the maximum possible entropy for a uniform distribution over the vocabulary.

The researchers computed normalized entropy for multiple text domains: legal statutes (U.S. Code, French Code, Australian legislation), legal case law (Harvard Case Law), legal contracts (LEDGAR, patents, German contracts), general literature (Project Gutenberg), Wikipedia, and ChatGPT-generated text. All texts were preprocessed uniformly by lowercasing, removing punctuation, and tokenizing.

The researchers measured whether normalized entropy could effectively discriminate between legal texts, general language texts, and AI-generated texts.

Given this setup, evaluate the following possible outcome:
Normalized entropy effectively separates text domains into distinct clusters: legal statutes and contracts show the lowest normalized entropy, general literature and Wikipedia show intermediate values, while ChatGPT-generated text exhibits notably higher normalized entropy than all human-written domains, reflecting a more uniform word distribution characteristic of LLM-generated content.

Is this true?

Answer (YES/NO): NO